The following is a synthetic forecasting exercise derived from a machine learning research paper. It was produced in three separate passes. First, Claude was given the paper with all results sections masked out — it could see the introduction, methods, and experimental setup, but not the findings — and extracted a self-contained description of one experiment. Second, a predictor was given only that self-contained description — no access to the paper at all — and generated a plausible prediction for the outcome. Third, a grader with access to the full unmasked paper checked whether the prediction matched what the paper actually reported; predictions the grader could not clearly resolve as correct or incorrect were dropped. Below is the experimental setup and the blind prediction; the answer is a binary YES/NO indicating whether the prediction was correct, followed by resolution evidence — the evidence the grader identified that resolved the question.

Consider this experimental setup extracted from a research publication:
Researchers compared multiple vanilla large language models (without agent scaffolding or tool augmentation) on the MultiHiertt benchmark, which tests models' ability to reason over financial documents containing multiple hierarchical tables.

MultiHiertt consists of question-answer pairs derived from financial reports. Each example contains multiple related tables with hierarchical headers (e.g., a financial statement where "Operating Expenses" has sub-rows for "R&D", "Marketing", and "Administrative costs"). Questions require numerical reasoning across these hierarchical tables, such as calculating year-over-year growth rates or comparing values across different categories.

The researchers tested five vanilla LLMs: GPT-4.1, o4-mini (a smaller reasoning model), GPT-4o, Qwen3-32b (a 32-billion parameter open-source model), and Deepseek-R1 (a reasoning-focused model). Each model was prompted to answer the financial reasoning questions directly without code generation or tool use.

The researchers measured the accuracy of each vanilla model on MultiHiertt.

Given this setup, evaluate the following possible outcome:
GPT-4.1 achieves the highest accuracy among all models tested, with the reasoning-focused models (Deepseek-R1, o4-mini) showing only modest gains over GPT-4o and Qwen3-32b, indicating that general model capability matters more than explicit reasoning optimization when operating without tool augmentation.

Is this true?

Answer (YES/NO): NO